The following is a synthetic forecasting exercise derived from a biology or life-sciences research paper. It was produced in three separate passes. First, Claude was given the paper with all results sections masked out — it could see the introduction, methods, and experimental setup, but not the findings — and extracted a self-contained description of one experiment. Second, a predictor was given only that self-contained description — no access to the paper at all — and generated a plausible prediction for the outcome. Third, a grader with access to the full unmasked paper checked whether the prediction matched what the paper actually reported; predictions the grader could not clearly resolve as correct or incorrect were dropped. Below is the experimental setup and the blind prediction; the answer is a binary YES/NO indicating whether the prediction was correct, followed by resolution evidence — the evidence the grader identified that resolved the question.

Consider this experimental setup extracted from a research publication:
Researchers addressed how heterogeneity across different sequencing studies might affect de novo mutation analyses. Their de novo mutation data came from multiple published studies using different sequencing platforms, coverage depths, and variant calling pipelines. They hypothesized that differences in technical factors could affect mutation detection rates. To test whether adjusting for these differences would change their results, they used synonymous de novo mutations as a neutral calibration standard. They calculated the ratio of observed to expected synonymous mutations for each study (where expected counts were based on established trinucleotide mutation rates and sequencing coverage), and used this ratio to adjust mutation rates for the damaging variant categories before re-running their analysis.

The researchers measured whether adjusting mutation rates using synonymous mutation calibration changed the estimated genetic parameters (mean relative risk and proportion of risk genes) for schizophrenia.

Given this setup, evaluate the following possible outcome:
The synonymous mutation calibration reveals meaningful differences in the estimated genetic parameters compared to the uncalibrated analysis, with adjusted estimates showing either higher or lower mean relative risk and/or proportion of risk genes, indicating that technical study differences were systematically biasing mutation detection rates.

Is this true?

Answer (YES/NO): NO